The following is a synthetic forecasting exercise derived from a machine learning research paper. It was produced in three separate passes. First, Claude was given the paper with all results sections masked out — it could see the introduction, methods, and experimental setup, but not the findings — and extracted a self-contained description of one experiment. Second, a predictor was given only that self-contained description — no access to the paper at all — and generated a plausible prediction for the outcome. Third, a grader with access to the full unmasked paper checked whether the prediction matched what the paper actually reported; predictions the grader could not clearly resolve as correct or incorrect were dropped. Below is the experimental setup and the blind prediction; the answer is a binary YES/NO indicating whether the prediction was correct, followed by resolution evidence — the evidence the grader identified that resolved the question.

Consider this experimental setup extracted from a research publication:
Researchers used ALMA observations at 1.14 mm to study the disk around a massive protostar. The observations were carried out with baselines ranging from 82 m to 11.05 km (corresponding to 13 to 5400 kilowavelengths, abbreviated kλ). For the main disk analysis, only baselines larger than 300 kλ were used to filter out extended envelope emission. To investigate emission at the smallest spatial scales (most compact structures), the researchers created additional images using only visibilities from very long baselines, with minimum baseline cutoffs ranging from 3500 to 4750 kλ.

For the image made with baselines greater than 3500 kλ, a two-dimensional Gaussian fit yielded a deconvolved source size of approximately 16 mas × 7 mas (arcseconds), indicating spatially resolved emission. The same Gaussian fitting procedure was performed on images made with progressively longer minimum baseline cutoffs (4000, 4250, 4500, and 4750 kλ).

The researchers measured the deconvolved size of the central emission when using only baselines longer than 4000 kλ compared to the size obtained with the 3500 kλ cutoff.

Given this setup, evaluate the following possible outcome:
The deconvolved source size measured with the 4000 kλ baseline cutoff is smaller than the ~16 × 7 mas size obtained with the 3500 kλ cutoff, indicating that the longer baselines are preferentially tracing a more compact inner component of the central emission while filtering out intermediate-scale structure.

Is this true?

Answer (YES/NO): YES